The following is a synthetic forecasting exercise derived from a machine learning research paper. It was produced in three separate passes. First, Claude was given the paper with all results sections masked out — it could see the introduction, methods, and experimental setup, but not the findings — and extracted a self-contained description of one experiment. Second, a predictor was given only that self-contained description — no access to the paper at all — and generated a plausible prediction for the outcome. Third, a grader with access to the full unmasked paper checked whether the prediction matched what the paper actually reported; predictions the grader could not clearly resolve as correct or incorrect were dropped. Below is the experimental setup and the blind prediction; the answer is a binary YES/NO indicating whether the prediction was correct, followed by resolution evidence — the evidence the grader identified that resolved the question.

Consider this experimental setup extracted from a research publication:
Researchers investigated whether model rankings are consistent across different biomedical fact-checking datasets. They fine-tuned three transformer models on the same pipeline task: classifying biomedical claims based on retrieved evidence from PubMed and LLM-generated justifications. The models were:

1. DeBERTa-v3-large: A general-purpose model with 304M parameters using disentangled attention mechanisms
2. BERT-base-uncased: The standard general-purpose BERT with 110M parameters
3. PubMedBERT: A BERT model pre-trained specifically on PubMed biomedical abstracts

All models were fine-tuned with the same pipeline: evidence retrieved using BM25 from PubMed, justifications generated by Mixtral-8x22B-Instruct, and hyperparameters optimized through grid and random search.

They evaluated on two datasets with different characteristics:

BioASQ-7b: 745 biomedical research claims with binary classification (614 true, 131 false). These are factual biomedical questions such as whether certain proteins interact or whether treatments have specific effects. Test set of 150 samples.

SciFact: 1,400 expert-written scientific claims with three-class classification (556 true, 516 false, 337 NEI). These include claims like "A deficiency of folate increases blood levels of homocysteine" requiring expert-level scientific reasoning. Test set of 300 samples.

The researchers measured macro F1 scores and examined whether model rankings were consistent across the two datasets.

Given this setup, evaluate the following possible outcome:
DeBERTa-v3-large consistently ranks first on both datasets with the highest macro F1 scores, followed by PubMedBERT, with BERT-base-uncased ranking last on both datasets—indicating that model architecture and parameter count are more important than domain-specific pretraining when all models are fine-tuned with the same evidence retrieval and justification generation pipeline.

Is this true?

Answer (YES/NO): NO